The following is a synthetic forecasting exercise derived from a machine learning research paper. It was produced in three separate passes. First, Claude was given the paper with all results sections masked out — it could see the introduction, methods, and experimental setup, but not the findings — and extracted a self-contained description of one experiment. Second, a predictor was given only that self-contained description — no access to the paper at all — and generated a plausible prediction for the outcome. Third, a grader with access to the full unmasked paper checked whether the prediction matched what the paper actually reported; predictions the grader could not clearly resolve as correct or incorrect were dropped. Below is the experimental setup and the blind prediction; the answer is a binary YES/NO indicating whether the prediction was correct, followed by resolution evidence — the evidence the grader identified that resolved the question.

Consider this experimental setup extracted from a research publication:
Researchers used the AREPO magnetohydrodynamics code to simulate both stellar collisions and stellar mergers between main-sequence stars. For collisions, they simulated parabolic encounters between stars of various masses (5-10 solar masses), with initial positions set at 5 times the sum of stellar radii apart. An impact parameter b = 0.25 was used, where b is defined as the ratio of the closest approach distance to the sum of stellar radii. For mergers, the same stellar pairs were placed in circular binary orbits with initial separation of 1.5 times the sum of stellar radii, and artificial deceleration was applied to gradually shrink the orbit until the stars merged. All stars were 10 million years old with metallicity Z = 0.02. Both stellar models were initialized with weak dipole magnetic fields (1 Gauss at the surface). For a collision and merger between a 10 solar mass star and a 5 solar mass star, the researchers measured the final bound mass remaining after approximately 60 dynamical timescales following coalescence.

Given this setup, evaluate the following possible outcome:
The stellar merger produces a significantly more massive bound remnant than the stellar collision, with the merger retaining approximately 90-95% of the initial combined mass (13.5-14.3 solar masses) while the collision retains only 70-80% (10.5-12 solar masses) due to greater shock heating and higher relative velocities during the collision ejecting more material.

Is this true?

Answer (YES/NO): NO